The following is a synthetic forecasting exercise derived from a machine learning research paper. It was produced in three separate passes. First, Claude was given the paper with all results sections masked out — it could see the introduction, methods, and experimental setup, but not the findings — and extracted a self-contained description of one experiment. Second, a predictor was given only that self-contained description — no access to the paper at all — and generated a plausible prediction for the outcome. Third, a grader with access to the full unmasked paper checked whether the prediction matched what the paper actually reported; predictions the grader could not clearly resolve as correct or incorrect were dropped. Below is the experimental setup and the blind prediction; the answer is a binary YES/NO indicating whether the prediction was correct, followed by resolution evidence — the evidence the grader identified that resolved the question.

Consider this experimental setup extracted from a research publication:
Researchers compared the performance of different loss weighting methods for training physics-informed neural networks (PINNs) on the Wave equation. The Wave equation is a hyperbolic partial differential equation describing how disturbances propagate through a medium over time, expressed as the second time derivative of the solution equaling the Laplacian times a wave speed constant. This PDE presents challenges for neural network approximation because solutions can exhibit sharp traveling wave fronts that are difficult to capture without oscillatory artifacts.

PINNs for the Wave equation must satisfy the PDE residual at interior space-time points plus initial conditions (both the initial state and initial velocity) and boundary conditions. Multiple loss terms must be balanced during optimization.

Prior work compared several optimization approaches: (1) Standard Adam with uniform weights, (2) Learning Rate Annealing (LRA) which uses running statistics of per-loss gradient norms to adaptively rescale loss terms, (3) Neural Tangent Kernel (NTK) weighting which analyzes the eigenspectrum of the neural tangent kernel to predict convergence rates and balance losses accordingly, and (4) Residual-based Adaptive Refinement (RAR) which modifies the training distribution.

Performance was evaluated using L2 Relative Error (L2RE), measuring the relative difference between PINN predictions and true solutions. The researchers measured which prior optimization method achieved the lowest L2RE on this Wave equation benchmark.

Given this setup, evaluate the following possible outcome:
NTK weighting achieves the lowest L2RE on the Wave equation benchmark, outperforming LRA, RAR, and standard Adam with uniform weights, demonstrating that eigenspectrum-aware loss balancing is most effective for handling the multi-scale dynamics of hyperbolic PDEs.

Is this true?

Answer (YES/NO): YES